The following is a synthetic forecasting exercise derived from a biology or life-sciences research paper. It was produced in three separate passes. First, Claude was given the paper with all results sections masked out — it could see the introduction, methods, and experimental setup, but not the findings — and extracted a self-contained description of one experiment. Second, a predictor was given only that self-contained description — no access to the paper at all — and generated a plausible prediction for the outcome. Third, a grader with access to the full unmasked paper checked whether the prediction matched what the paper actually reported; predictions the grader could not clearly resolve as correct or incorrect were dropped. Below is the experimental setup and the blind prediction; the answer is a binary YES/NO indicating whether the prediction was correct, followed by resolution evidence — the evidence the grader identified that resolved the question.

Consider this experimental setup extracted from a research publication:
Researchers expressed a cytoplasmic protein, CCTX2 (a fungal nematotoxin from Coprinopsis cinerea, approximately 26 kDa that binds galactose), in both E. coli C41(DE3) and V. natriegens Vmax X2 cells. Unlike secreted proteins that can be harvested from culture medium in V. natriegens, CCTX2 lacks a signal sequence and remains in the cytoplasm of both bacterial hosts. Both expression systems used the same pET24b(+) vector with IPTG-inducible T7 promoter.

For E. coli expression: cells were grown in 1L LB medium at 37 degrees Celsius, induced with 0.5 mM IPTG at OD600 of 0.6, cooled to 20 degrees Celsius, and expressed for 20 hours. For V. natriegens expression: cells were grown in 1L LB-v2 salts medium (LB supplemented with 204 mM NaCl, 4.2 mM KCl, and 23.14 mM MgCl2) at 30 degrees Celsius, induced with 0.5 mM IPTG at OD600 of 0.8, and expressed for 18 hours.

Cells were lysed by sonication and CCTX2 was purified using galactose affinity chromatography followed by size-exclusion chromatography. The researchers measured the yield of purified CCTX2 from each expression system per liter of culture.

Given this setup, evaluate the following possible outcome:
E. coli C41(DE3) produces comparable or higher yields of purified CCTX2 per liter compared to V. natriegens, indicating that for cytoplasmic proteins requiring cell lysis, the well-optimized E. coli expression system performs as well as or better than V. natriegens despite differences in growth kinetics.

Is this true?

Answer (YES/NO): NO